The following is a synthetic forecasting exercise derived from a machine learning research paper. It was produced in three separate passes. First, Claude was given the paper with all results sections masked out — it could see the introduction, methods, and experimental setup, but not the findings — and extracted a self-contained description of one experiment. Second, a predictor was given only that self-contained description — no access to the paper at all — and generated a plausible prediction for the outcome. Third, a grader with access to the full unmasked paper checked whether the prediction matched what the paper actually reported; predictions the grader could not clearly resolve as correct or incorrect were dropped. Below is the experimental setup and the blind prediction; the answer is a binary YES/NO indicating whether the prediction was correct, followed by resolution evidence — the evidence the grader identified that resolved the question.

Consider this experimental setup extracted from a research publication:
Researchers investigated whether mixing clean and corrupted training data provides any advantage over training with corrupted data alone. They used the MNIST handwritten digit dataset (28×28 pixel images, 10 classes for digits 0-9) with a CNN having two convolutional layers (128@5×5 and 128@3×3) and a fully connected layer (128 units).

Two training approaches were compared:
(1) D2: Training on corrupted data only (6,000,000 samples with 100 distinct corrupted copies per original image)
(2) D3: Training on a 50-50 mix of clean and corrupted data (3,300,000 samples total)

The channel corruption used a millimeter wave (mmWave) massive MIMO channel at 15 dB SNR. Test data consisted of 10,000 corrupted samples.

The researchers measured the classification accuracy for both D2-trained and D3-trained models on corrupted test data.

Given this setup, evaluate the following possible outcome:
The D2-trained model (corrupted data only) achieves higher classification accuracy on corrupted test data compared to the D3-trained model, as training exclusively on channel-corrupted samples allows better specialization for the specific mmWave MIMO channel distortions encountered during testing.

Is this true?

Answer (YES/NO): YES